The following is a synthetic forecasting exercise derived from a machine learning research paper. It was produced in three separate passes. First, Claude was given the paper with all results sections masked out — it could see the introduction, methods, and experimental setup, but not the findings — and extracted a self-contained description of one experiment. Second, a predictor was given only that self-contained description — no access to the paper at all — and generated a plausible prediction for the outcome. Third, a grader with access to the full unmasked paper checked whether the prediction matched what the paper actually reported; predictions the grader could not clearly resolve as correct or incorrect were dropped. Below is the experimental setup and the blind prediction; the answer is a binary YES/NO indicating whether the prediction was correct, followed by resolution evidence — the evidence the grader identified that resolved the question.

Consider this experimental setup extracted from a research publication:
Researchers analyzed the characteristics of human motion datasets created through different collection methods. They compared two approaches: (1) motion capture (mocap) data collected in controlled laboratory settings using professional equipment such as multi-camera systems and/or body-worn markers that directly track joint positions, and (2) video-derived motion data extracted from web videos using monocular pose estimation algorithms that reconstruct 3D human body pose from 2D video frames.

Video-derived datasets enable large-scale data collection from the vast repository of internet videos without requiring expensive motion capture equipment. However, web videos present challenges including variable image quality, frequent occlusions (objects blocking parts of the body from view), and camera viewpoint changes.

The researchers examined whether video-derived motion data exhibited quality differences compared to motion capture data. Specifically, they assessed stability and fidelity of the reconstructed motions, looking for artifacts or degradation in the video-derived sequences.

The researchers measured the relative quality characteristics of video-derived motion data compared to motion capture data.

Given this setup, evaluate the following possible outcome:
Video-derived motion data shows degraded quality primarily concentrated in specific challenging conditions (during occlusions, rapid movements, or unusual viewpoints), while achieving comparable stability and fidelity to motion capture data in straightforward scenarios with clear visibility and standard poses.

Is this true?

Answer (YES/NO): NO